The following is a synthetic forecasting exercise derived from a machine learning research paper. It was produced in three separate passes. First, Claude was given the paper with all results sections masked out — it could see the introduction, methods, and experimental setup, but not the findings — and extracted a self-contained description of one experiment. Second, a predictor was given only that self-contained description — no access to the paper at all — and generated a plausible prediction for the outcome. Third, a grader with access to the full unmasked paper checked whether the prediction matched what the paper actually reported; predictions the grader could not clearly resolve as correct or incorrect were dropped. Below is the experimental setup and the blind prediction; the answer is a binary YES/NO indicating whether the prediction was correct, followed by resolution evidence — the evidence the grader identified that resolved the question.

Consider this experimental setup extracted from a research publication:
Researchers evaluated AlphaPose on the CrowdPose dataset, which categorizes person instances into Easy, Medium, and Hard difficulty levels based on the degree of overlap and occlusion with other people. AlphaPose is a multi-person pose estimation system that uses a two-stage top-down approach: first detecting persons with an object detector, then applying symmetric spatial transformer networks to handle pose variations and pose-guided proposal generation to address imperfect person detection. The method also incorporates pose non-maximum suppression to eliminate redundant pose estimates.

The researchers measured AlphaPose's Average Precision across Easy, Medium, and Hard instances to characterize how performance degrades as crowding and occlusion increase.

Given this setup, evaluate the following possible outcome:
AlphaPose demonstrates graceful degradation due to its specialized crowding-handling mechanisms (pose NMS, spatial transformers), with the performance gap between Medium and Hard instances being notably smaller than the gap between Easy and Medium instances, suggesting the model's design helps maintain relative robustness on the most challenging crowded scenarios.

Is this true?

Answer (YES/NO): NO